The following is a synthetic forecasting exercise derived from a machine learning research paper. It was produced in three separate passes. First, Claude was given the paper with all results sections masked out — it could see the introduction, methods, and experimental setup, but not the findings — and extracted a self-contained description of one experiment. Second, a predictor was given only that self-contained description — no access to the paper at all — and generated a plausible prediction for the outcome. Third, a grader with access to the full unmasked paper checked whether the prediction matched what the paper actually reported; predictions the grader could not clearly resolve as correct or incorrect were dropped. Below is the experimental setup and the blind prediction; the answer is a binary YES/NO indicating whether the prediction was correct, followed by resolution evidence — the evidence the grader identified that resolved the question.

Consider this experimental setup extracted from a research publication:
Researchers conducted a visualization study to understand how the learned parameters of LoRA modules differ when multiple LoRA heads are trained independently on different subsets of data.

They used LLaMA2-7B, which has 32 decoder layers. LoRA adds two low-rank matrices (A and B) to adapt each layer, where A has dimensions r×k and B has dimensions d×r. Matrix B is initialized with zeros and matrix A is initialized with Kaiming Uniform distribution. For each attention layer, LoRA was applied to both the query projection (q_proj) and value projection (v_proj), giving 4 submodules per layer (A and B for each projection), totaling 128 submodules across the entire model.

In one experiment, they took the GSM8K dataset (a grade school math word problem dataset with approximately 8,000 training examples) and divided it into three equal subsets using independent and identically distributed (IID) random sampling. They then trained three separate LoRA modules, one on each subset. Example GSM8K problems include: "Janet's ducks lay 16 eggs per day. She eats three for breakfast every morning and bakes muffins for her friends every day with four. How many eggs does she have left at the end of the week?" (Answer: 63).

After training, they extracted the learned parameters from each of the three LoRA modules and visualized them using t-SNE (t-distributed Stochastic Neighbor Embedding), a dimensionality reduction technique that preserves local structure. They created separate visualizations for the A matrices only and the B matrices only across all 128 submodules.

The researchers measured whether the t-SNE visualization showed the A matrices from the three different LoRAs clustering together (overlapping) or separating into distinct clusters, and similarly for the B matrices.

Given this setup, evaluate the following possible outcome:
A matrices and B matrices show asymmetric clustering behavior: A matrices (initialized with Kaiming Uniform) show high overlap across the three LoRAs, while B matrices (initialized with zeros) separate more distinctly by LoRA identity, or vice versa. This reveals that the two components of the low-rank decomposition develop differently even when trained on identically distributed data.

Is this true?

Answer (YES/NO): YES